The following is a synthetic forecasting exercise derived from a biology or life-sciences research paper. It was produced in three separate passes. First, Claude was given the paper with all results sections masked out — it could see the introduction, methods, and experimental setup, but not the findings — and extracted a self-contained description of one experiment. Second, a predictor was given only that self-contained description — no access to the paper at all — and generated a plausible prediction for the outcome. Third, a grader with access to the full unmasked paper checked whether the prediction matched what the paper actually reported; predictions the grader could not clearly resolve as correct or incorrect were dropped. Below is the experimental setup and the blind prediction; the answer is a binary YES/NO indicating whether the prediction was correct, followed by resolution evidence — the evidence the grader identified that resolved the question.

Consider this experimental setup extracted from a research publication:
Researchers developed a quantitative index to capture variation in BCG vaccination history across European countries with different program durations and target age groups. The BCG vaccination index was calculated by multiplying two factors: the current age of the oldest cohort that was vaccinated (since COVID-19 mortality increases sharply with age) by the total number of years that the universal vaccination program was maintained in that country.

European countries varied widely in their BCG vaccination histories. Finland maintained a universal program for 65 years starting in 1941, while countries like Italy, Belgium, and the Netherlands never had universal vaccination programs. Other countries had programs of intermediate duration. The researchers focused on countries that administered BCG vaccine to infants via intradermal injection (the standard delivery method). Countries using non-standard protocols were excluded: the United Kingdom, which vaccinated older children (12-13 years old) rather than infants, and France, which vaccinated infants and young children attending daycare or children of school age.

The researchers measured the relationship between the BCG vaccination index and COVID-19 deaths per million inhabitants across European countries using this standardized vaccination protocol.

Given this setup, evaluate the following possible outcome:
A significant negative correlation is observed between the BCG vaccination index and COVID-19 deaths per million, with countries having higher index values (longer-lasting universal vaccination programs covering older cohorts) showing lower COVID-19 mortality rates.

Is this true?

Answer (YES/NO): YES